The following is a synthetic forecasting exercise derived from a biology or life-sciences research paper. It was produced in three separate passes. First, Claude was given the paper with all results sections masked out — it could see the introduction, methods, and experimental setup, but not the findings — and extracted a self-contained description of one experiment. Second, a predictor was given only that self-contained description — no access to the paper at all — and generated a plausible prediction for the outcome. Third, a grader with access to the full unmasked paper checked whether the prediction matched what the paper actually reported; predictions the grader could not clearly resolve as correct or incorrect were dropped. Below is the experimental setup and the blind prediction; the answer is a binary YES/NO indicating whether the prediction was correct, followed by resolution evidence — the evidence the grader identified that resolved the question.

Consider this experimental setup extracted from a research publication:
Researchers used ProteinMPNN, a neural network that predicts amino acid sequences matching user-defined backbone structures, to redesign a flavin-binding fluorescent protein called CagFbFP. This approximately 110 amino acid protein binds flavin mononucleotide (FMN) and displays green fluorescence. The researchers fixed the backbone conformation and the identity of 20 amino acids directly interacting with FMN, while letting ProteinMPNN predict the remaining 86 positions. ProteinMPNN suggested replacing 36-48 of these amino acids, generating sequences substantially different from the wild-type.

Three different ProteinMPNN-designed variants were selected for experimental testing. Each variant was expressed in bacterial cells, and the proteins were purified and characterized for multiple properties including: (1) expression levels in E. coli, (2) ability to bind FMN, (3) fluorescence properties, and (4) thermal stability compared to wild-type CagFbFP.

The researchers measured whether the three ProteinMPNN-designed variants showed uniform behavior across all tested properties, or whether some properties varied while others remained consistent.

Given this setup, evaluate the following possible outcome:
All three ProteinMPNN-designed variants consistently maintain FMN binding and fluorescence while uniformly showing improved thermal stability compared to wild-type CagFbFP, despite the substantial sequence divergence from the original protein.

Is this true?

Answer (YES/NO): NO